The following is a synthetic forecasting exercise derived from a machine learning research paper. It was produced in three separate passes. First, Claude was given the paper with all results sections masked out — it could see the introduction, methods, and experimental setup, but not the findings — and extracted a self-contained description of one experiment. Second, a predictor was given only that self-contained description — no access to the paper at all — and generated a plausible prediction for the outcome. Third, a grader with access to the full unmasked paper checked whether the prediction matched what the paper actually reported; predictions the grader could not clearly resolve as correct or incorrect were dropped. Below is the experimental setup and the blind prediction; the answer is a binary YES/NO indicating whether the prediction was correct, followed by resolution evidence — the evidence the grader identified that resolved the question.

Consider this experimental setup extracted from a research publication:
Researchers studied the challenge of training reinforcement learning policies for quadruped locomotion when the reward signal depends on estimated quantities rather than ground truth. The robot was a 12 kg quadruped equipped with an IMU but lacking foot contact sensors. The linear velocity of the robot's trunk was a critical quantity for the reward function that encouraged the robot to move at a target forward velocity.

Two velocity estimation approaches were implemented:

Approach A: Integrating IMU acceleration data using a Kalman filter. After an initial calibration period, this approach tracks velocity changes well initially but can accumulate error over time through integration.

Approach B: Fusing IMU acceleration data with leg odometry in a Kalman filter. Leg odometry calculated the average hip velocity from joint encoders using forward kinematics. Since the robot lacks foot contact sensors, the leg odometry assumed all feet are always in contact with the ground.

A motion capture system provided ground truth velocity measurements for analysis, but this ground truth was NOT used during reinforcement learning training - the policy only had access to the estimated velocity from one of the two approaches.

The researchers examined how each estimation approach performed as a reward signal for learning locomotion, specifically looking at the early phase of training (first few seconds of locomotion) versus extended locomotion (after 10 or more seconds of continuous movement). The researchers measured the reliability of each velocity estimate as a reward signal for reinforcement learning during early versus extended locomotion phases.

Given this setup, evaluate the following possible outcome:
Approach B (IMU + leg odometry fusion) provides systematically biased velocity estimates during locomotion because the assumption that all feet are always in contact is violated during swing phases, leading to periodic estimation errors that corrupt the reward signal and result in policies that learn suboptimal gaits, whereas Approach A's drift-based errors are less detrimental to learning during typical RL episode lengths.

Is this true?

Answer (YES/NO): NO